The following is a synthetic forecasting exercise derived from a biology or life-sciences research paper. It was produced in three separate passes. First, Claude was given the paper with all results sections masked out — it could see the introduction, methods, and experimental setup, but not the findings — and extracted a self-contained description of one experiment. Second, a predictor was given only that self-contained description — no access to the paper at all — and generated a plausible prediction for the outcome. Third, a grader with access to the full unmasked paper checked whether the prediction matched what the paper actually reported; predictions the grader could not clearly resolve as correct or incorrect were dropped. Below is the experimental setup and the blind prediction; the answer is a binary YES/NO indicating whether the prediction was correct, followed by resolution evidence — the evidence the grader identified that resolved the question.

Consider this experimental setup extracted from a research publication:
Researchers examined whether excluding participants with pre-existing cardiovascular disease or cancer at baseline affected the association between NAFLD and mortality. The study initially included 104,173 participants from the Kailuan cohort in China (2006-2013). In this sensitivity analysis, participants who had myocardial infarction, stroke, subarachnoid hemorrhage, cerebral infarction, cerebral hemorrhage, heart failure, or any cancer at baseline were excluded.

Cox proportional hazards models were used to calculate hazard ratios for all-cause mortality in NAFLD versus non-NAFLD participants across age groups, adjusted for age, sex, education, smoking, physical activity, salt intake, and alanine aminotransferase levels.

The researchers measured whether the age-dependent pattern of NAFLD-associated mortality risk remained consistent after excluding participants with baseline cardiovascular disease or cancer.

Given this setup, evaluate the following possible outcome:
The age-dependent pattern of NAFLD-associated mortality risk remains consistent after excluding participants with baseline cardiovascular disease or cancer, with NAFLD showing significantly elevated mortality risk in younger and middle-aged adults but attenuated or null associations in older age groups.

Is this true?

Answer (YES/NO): YES